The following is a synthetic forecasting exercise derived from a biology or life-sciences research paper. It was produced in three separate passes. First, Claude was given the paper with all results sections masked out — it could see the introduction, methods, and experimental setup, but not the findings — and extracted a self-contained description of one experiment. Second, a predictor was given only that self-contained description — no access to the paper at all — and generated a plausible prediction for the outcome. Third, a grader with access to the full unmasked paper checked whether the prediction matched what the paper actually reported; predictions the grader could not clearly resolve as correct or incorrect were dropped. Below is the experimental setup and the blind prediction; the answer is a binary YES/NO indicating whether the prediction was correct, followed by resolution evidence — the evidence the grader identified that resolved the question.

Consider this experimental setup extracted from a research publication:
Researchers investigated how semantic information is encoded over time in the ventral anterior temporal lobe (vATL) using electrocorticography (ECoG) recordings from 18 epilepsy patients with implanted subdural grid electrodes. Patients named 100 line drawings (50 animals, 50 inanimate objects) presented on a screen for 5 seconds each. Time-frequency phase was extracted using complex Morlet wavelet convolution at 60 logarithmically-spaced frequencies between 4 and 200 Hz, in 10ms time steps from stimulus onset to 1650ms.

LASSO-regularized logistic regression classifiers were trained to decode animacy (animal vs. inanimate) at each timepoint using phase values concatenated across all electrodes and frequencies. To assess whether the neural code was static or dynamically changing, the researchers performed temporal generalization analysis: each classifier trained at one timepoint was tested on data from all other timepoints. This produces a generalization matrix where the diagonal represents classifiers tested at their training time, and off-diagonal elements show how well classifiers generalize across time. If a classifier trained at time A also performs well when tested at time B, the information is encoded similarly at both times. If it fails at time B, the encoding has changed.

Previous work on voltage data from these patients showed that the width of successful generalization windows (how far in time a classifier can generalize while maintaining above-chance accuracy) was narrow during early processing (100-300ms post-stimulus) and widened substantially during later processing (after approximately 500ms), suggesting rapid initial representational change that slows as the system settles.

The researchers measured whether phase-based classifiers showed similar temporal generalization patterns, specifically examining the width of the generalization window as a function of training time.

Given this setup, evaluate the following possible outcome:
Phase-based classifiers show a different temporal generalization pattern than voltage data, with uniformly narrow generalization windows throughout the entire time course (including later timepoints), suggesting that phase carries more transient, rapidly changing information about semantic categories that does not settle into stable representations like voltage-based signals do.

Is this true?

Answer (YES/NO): NO